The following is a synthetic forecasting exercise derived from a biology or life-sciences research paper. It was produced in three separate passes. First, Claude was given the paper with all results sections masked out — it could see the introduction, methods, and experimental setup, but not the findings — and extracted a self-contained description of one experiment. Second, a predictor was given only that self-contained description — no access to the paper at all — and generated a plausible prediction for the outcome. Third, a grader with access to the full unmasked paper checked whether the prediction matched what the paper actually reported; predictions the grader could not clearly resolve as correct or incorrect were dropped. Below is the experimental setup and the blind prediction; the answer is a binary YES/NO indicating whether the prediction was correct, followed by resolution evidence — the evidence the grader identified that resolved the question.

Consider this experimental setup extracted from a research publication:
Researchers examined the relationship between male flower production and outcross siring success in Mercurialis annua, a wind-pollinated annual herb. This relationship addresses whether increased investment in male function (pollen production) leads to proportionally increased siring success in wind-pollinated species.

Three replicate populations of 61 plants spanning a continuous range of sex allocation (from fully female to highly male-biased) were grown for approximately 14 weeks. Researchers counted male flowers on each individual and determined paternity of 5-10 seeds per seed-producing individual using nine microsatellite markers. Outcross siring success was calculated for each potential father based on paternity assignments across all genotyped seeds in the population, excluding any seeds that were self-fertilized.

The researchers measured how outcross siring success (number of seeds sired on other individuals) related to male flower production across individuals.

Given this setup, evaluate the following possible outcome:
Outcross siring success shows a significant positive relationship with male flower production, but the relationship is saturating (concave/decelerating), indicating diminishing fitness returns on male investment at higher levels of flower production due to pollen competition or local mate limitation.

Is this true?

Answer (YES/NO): NO